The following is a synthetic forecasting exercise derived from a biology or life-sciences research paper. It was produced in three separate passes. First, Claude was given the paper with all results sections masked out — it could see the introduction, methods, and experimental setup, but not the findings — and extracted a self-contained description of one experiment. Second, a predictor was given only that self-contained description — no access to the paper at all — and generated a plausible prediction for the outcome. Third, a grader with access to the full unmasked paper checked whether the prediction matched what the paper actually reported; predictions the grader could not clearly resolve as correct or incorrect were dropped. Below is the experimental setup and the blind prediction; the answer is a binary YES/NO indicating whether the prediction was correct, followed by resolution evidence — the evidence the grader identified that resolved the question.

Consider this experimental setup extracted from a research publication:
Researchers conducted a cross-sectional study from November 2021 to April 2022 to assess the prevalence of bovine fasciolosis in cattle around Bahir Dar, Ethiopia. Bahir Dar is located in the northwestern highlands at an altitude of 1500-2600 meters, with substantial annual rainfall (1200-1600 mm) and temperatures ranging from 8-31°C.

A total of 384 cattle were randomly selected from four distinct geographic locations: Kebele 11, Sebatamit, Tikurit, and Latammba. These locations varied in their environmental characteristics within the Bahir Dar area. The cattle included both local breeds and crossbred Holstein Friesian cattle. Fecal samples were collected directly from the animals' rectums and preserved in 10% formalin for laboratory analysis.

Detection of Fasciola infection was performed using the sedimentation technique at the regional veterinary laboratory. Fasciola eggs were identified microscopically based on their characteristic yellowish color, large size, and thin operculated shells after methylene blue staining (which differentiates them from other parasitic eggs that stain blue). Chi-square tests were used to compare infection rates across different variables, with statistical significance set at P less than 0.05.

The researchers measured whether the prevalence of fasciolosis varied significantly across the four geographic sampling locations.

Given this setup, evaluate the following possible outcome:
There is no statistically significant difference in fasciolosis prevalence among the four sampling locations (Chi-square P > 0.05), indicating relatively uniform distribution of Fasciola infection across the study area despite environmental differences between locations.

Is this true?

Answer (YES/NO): NO